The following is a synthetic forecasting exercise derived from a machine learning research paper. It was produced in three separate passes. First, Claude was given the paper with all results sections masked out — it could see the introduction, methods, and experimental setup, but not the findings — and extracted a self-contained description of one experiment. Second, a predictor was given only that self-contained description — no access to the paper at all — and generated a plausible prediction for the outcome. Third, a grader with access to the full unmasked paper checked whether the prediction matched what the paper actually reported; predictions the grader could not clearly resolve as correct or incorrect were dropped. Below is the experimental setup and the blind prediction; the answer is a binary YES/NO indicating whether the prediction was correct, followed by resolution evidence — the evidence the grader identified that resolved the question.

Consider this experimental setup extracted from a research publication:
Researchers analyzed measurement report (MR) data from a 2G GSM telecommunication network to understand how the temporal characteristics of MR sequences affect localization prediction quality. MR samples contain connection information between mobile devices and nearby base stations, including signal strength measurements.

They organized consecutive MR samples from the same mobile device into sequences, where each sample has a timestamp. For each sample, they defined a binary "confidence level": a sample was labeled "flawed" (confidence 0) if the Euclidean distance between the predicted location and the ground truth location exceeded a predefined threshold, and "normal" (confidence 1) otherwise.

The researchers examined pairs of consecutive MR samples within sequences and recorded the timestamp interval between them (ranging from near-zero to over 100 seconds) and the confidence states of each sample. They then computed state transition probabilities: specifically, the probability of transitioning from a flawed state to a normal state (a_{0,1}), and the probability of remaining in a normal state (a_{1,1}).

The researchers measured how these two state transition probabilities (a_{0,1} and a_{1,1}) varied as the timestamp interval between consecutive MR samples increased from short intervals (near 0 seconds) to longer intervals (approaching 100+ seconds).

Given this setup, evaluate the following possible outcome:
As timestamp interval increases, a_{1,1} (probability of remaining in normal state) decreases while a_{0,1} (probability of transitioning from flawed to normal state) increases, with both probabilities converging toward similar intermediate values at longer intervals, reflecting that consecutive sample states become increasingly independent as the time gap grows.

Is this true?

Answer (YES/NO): NO